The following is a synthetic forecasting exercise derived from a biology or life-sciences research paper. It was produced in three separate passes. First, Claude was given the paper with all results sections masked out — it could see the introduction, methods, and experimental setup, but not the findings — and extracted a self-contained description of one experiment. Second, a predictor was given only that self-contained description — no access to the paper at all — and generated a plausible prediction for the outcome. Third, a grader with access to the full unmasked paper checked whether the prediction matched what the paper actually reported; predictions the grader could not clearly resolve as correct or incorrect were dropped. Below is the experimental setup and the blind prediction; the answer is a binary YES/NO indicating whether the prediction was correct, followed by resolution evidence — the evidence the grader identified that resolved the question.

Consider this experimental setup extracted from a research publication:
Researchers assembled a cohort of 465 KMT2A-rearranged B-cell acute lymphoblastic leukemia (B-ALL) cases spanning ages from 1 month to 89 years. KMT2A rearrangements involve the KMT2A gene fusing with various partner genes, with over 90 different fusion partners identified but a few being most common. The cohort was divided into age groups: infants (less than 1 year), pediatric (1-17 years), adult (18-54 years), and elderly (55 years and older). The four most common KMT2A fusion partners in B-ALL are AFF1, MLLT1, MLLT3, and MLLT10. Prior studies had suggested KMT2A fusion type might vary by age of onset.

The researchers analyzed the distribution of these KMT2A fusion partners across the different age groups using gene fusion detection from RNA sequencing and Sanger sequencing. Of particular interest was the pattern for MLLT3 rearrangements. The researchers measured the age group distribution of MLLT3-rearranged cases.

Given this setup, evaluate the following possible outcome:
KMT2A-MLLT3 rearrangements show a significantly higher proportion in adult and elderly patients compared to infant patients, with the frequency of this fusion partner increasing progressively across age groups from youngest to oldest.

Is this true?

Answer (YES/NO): NO